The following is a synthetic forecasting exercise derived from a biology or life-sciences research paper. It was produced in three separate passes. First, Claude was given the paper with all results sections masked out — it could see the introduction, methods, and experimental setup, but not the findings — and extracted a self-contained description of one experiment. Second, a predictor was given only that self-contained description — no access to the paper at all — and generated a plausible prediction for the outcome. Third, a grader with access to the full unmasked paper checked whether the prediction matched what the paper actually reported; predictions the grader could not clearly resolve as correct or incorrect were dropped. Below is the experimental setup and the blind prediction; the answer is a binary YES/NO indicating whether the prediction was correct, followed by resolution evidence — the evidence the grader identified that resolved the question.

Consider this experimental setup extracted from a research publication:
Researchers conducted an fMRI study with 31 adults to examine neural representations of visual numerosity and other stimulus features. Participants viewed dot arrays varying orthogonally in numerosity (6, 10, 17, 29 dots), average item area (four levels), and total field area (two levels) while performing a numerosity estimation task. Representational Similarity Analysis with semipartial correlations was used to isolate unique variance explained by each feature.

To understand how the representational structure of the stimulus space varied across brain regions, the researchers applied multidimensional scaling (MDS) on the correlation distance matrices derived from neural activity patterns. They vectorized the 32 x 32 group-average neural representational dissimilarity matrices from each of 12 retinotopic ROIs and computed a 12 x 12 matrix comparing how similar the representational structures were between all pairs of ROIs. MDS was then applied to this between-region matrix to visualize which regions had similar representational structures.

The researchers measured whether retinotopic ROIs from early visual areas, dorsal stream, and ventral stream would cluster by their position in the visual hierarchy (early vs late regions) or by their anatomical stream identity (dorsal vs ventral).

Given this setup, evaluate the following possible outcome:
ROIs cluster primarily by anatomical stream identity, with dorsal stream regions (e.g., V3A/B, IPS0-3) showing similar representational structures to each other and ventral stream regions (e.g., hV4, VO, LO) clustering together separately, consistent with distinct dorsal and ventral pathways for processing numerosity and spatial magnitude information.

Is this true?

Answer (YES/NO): NO